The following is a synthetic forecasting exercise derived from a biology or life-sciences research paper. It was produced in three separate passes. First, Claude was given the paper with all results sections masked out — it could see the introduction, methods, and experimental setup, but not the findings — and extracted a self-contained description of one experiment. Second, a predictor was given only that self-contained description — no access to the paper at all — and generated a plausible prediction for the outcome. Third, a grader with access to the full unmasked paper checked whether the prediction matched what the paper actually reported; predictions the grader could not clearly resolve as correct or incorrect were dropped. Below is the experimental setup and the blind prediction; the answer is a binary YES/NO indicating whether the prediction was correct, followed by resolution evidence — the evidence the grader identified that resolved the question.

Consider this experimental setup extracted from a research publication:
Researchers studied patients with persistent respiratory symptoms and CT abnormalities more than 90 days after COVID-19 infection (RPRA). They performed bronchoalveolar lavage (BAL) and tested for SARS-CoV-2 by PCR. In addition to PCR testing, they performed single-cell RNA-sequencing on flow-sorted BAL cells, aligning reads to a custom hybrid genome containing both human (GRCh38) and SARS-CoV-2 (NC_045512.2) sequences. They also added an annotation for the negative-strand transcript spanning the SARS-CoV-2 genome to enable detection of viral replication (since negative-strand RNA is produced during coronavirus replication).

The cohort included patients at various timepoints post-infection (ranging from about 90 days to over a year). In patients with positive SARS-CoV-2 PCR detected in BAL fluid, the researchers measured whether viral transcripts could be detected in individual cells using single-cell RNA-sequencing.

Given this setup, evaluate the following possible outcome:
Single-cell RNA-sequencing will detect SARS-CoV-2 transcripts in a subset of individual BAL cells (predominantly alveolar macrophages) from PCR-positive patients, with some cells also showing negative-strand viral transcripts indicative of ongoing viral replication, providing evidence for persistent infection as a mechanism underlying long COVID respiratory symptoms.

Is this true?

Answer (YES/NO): NO